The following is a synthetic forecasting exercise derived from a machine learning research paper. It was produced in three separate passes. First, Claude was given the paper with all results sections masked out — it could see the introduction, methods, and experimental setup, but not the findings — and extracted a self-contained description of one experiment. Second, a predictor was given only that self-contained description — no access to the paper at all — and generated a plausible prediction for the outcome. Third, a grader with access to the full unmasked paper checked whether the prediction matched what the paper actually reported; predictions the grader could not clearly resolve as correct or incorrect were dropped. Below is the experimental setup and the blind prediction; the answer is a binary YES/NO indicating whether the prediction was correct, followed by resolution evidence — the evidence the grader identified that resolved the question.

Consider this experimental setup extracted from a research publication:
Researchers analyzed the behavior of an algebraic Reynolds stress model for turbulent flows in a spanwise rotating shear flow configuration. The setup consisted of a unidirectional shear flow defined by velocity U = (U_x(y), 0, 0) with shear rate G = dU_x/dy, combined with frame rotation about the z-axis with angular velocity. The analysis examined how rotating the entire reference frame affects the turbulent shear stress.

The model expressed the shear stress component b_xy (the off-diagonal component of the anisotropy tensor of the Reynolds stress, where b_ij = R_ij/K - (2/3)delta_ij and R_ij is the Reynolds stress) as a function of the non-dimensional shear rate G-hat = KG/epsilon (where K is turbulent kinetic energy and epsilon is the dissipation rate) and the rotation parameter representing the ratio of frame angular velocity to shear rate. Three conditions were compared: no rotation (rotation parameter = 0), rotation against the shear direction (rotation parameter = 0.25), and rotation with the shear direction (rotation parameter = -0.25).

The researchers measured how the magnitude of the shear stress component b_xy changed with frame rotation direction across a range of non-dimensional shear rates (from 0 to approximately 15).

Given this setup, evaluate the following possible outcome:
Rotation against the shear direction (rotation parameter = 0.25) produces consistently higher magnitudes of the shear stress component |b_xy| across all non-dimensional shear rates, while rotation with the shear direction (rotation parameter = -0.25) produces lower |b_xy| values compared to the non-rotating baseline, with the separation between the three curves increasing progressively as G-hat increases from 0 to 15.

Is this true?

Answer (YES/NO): NO